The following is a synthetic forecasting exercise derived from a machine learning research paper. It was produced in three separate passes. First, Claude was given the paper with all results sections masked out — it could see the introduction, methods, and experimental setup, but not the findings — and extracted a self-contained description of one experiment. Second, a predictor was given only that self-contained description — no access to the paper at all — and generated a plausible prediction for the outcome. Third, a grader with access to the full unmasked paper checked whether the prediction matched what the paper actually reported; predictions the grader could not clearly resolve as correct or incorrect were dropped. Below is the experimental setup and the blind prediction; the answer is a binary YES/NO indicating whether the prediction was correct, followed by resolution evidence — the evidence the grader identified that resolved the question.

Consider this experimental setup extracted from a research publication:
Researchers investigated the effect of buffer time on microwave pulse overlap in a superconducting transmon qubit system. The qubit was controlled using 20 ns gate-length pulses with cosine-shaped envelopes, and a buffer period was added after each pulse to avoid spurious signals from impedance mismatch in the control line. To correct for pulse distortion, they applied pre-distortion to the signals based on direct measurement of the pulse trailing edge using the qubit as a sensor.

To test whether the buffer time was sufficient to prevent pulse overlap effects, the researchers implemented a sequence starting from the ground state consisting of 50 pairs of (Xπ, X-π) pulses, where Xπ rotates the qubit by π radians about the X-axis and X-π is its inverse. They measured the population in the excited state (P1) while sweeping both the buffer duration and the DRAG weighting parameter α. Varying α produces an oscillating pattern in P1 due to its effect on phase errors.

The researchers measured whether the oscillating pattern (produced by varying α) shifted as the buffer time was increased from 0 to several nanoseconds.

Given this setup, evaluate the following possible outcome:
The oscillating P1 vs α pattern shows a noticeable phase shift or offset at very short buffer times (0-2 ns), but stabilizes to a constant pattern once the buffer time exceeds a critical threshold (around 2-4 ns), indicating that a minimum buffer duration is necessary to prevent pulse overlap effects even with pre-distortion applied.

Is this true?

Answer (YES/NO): NO